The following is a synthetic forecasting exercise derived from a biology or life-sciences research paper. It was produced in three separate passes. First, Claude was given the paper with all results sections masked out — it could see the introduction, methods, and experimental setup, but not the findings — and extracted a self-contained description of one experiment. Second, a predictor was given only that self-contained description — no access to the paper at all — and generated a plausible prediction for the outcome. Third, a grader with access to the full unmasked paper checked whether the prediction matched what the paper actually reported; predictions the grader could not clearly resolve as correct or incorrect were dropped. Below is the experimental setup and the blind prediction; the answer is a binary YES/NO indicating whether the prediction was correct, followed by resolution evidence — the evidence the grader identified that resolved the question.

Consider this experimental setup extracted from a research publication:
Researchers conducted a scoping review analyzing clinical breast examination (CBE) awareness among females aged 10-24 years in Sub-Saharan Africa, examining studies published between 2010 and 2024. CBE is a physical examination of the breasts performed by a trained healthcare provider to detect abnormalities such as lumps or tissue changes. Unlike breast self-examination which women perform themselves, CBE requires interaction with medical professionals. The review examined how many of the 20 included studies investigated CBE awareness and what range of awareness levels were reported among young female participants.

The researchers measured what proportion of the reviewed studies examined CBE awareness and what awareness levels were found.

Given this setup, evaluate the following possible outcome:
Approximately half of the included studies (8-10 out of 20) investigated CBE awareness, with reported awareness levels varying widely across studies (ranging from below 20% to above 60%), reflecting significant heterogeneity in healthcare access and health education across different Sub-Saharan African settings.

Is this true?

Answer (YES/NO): NO